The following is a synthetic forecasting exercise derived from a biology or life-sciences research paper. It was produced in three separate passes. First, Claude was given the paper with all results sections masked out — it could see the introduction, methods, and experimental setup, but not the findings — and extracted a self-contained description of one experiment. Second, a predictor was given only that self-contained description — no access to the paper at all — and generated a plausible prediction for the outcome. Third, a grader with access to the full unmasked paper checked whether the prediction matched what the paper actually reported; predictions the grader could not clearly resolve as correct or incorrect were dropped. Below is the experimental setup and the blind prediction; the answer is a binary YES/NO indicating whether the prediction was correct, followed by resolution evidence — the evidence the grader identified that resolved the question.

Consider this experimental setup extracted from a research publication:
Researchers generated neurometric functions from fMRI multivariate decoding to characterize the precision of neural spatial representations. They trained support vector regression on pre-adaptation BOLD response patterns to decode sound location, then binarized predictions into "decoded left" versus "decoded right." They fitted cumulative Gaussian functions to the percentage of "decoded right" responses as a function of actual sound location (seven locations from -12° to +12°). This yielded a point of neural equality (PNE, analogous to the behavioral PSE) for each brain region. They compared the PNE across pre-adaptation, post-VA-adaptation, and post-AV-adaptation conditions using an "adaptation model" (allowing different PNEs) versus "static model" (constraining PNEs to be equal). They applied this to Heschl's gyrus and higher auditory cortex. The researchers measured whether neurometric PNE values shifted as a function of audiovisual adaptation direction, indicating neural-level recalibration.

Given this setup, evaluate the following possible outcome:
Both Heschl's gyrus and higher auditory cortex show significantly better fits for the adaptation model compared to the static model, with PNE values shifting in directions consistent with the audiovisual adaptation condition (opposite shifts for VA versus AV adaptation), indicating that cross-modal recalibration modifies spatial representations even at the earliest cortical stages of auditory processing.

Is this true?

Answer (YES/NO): YES